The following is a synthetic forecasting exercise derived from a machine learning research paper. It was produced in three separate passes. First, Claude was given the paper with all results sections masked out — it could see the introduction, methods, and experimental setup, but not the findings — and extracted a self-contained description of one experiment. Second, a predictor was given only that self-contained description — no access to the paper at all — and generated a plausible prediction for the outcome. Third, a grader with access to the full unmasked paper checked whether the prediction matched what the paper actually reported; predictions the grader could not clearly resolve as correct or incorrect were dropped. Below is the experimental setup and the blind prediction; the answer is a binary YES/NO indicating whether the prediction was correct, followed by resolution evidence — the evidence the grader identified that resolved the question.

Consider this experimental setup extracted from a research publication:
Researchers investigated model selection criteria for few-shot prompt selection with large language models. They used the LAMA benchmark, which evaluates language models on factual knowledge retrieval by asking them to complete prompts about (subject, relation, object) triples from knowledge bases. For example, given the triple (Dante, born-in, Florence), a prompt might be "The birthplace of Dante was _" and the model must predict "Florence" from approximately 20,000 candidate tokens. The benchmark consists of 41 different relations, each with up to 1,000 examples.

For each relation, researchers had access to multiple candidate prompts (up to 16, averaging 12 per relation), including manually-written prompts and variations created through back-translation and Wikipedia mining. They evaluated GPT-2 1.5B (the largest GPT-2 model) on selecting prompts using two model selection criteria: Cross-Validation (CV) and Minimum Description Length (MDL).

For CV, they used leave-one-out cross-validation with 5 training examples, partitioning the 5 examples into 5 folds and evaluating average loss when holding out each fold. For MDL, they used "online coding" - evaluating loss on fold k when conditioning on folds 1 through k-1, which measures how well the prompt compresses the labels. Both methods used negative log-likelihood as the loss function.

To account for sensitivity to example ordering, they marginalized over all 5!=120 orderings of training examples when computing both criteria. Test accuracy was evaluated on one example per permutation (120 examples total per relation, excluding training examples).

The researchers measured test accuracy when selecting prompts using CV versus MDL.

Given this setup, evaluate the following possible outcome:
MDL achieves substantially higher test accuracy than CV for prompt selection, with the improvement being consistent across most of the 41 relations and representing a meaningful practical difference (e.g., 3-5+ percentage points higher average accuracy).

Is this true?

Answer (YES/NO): NO